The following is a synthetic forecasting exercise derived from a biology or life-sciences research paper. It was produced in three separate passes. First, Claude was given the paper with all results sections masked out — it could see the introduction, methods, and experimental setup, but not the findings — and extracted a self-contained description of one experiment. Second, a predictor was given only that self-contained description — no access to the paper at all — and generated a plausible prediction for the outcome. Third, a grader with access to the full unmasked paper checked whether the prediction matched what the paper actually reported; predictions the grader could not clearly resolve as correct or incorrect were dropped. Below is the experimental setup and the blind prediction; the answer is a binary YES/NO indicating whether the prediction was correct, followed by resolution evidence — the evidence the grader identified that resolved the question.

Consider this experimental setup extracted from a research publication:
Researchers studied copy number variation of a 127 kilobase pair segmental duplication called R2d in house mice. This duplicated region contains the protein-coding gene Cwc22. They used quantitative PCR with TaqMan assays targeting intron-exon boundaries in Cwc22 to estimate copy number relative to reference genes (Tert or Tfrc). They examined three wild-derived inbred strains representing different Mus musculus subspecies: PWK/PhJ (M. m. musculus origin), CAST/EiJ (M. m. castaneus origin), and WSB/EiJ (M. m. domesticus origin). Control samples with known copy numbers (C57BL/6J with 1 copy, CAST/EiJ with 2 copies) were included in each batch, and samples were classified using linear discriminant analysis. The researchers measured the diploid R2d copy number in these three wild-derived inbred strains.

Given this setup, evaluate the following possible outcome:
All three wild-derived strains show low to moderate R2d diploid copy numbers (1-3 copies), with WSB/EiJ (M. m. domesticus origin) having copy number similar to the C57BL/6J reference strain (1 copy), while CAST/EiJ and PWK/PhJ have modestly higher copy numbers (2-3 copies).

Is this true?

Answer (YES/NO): NO